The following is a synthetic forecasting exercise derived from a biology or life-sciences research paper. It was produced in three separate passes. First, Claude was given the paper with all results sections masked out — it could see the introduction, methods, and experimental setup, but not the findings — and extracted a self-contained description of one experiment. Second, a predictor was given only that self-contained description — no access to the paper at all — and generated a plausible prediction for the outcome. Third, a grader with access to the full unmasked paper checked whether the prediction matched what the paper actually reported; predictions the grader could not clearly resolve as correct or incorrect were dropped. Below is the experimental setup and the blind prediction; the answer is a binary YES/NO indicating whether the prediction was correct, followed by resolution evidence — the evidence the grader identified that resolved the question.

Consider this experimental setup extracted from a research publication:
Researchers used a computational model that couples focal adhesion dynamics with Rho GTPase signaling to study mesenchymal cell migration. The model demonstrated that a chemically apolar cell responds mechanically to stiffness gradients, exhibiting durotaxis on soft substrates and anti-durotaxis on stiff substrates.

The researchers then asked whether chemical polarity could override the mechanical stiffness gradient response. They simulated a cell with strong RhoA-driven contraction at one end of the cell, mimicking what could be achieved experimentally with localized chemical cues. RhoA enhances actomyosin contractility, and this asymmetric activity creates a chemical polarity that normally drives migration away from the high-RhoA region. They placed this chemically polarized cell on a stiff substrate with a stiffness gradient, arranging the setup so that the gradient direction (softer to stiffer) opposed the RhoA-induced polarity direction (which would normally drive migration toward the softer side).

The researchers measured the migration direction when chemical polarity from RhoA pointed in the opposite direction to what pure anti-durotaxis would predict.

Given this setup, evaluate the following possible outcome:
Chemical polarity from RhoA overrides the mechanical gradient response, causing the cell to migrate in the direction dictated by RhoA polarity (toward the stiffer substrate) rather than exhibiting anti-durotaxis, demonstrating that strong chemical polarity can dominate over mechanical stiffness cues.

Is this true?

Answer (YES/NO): NO